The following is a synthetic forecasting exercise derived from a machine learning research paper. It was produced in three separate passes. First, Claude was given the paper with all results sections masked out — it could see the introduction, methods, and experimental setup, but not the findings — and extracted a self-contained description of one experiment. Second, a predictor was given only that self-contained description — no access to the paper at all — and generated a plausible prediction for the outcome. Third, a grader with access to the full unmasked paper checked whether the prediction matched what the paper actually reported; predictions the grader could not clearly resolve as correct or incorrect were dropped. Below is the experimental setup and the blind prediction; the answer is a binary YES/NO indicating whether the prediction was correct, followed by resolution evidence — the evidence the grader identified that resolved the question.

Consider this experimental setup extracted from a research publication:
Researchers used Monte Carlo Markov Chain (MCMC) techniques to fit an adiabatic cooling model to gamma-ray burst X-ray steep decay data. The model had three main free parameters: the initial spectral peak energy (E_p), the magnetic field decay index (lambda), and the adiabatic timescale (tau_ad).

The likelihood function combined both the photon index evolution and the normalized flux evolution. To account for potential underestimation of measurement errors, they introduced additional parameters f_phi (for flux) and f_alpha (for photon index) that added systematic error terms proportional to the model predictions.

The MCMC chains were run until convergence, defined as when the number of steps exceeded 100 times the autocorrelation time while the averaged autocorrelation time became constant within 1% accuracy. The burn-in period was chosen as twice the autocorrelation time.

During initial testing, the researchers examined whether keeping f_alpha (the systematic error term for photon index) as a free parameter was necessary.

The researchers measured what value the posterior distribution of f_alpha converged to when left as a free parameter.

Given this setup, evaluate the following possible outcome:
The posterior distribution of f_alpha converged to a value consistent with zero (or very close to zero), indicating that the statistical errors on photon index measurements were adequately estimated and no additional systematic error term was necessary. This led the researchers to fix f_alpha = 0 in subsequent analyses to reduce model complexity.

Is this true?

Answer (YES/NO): YES